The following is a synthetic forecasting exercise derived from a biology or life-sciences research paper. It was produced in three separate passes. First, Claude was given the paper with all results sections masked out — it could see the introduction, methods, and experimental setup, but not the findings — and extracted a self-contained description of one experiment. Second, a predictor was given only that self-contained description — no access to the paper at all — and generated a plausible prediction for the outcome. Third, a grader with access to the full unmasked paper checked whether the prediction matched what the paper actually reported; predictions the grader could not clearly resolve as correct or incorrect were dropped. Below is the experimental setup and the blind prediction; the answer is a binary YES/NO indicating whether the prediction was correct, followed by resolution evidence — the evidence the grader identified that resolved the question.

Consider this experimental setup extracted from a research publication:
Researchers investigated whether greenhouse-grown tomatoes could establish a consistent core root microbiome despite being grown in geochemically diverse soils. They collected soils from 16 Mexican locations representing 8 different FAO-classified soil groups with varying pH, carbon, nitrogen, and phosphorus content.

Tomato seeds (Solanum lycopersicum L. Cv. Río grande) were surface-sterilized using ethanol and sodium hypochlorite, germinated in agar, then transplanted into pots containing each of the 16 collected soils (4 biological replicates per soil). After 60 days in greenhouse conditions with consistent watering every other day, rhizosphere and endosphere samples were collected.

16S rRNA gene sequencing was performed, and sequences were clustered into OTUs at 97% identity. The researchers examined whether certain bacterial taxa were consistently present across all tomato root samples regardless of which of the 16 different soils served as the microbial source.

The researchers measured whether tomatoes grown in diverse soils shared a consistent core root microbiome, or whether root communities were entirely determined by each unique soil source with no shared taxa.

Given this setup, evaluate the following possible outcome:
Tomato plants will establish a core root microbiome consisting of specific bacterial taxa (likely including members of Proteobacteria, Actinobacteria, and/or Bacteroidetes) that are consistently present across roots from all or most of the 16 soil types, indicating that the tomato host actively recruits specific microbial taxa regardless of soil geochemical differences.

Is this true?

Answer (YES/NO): YES